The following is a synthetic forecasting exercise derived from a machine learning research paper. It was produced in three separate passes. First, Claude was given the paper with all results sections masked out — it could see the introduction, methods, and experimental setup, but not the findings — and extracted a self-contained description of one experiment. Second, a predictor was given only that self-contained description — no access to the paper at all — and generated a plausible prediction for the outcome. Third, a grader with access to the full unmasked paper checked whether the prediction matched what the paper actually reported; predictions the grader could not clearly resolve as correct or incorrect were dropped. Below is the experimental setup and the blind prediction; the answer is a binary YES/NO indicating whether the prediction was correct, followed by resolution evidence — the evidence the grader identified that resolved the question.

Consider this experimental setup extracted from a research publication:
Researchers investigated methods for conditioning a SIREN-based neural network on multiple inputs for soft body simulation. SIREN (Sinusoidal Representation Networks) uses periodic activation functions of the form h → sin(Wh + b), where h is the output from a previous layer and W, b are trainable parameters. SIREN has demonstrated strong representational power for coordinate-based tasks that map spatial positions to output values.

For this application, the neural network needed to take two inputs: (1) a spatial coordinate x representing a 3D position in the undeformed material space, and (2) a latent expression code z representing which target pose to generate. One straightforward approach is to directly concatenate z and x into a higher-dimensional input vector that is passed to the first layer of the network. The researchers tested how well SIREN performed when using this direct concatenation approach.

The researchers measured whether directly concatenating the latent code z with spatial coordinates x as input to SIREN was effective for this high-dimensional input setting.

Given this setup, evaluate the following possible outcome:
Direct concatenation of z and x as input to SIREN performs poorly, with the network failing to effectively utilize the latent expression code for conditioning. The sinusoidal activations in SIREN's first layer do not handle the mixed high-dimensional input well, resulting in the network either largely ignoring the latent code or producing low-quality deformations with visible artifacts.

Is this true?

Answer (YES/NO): NO